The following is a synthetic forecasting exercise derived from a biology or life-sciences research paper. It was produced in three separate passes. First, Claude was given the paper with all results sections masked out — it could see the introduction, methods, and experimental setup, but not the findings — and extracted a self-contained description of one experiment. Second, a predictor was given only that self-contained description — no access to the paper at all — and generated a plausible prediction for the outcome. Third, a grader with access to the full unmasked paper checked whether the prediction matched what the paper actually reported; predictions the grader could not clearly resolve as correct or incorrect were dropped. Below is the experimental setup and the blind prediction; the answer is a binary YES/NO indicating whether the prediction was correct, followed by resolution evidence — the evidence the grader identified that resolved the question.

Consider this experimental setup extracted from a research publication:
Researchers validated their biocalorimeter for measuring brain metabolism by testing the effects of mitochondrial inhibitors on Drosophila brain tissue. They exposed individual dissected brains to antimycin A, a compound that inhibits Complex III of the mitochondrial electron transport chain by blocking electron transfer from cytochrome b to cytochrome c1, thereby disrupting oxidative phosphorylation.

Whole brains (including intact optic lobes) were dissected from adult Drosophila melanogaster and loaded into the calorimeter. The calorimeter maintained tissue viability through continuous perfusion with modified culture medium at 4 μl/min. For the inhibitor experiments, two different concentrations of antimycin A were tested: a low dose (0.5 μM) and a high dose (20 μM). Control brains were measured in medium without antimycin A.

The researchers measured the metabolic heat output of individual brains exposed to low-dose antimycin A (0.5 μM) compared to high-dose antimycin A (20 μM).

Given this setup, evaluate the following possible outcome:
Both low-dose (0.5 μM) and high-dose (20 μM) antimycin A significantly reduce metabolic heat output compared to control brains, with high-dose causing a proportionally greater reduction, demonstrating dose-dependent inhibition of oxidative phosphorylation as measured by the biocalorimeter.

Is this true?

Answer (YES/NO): YES